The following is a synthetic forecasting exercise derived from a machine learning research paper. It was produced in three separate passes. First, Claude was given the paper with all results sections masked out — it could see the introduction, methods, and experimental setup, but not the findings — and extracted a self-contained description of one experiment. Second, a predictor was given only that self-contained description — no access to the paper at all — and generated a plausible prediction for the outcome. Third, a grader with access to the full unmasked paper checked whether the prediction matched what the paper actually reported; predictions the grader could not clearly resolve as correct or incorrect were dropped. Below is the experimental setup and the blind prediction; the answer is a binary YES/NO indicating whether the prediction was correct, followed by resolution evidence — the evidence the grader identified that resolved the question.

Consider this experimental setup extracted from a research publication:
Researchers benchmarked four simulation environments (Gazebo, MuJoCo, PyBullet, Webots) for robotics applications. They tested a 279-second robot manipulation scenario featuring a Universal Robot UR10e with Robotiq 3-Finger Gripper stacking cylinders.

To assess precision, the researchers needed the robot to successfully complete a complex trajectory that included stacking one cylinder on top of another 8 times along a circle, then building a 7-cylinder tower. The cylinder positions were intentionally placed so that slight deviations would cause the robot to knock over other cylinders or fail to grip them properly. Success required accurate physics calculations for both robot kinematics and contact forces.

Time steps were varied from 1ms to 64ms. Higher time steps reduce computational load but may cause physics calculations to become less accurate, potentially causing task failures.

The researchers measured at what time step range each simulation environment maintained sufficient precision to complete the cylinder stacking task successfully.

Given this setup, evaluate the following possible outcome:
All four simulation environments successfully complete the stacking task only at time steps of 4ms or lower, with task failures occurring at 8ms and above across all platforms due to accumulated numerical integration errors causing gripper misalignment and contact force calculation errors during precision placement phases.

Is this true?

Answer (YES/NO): NO